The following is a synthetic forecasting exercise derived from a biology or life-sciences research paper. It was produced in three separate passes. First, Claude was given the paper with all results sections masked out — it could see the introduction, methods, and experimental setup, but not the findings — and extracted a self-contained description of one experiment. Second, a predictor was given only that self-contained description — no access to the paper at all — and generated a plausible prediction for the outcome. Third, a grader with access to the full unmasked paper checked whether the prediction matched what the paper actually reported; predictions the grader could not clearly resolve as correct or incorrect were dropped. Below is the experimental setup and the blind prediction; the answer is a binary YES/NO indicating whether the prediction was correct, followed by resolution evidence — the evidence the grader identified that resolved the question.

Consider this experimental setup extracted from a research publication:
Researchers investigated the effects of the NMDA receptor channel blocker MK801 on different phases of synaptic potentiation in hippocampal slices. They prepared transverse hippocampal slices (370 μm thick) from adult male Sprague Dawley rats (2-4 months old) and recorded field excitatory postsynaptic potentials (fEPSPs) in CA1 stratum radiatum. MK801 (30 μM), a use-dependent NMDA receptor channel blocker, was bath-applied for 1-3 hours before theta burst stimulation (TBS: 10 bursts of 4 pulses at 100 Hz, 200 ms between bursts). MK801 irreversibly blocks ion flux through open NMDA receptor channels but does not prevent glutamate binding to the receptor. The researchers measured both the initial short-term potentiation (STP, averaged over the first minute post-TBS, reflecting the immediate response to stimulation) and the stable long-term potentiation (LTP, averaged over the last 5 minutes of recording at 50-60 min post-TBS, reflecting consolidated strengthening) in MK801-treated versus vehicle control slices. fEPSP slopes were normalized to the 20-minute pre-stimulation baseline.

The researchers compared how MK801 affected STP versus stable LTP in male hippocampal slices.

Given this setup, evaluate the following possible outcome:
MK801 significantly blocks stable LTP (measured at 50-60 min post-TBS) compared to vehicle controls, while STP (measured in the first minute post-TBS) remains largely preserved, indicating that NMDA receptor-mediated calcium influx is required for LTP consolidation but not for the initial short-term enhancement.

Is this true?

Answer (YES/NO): NO